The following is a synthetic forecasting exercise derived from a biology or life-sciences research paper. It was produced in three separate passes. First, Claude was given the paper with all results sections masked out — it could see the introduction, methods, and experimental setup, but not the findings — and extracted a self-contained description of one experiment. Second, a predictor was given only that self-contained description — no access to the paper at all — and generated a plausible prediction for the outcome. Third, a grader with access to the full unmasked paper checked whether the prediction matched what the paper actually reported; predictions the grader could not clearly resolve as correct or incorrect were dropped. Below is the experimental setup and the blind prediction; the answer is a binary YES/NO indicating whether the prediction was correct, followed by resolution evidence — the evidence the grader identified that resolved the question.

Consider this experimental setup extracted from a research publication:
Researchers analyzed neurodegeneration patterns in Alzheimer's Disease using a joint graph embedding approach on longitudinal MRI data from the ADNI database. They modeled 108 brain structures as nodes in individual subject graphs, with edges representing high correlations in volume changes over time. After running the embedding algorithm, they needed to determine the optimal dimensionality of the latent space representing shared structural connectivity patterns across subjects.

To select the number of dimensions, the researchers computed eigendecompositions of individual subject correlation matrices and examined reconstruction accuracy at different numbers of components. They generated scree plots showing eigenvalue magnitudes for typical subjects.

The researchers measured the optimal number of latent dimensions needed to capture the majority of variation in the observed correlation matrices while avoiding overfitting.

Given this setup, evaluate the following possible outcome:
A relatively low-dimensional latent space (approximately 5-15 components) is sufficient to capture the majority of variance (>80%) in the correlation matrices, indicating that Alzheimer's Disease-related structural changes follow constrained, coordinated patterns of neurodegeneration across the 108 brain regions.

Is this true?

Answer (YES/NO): NO